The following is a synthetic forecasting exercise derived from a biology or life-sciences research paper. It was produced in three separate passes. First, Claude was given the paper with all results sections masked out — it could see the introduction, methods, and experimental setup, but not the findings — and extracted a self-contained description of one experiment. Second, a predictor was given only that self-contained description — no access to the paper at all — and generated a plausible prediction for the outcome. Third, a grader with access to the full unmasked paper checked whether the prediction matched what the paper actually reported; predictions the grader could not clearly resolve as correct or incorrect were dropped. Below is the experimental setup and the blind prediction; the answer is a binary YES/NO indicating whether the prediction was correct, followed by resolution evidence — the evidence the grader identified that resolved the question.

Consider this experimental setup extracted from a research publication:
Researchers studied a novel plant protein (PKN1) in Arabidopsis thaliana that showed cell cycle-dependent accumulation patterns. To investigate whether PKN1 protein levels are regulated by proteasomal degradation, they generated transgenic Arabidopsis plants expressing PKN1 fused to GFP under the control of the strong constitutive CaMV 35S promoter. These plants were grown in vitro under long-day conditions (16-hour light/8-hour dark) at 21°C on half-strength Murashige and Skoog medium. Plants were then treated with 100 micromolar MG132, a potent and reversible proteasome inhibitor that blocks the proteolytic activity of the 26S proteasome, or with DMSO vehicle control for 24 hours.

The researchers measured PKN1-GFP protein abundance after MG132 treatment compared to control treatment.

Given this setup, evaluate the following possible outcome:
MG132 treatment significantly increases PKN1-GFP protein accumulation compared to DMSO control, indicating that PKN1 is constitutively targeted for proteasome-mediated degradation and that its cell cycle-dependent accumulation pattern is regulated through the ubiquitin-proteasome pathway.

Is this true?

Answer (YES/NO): YES